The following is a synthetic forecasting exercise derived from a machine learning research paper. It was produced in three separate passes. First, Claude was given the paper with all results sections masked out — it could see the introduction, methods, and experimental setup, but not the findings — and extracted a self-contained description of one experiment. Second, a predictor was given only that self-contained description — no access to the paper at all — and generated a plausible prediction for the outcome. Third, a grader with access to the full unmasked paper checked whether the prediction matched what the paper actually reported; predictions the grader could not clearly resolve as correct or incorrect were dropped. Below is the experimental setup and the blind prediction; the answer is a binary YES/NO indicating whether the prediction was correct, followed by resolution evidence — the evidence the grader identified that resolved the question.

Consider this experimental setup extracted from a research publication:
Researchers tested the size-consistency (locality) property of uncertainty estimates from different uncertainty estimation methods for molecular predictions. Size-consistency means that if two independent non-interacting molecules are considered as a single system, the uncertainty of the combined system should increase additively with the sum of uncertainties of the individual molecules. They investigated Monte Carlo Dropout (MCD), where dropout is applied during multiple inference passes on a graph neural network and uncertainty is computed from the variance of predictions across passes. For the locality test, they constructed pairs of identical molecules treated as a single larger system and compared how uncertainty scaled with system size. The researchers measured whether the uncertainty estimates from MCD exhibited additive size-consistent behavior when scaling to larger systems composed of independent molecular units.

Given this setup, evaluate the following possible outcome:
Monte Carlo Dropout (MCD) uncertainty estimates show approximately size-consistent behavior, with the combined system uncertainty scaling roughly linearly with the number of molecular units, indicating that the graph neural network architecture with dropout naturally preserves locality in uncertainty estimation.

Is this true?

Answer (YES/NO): NO